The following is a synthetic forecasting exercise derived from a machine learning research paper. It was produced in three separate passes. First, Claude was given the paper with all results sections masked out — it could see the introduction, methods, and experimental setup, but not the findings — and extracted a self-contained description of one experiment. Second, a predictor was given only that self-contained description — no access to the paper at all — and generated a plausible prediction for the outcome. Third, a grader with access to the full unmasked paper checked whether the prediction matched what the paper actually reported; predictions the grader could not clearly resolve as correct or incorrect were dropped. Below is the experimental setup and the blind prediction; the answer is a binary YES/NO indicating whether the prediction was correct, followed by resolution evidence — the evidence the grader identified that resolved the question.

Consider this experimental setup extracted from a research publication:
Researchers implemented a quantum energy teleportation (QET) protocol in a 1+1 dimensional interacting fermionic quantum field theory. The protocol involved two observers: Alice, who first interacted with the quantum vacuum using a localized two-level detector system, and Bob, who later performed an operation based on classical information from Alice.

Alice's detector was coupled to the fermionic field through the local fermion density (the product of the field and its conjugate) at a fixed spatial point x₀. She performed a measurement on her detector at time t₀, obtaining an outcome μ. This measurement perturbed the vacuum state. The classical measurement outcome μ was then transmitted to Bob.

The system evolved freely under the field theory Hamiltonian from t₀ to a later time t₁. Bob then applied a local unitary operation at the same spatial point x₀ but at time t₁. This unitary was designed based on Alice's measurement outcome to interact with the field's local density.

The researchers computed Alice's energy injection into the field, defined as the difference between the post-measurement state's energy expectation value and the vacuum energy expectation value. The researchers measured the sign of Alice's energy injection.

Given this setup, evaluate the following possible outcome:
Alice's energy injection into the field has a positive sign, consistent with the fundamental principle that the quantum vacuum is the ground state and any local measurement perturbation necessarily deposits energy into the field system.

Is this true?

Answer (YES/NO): YES